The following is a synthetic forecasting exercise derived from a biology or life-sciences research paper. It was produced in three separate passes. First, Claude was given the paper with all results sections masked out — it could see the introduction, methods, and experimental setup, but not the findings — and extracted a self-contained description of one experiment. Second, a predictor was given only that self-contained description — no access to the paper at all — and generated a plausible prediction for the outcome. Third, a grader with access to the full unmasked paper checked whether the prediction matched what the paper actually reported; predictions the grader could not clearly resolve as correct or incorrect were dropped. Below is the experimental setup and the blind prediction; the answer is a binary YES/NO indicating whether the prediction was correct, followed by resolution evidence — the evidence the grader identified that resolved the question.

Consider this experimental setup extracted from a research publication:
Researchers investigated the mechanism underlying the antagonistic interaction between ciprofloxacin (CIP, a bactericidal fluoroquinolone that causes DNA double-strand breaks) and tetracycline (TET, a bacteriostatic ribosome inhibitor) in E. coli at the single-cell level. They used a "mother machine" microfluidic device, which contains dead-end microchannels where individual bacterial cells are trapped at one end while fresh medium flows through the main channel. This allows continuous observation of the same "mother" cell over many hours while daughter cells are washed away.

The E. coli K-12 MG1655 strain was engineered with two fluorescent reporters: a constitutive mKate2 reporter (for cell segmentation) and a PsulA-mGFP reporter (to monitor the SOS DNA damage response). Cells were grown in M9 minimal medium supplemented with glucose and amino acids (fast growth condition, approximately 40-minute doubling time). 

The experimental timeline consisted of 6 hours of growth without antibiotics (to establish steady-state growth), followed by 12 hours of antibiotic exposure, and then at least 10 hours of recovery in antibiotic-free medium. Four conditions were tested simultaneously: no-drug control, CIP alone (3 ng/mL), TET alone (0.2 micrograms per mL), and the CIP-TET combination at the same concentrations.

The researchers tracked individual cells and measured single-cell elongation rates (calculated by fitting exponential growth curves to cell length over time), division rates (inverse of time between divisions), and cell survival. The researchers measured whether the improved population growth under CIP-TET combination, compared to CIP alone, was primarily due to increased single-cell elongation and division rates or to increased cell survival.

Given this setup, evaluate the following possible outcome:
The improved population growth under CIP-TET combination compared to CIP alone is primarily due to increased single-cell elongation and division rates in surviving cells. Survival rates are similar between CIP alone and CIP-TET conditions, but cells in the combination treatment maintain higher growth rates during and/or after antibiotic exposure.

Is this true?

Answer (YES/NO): NO